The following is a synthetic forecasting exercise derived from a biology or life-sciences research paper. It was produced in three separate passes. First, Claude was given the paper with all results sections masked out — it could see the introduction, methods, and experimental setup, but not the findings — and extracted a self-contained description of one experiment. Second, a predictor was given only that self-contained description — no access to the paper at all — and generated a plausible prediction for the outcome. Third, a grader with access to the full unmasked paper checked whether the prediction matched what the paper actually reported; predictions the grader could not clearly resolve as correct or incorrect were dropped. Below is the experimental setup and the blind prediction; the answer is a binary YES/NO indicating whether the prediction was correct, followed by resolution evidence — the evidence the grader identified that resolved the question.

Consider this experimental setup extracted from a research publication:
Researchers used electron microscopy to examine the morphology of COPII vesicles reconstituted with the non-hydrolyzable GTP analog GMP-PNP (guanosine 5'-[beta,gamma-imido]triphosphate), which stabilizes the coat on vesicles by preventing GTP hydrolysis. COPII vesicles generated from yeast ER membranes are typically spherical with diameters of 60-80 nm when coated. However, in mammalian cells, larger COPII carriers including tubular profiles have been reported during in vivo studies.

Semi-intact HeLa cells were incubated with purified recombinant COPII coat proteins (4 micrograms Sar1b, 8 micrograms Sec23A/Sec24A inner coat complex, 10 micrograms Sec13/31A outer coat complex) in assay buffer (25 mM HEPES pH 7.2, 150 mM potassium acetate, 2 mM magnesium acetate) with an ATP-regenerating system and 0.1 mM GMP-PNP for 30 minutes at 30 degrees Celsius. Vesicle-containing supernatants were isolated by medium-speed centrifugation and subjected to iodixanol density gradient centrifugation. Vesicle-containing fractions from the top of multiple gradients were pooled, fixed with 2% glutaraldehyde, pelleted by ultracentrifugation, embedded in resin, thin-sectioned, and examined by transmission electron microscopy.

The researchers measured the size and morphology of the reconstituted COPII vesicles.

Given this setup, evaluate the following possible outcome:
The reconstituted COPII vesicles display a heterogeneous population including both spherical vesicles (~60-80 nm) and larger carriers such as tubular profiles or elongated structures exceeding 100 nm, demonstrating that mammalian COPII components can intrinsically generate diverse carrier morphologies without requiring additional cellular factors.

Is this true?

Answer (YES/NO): NO